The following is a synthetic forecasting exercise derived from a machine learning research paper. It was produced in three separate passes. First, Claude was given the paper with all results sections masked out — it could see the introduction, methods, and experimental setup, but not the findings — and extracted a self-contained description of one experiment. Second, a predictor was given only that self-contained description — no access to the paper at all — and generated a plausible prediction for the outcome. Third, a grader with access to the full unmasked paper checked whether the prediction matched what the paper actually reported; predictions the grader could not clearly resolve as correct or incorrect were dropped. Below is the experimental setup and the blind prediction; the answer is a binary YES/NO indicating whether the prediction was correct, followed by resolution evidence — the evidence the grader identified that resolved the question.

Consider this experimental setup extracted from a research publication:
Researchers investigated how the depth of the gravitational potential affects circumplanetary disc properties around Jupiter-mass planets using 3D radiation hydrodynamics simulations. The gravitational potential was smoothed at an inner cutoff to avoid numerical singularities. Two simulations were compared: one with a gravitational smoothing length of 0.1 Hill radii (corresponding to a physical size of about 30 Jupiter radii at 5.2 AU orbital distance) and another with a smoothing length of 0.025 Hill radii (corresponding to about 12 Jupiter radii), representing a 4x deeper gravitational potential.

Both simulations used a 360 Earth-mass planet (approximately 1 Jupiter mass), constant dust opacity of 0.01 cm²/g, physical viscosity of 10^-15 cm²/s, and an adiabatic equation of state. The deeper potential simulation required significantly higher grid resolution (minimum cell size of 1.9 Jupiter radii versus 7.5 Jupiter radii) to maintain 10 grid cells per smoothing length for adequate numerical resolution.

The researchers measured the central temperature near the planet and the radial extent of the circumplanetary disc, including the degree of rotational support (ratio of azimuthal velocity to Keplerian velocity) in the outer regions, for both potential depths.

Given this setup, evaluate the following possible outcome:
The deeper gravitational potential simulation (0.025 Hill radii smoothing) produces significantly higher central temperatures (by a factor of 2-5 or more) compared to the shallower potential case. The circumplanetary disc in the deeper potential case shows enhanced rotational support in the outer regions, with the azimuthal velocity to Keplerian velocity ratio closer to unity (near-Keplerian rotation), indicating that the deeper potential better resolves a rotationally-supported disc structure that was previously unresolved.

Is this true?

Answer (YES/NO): NO